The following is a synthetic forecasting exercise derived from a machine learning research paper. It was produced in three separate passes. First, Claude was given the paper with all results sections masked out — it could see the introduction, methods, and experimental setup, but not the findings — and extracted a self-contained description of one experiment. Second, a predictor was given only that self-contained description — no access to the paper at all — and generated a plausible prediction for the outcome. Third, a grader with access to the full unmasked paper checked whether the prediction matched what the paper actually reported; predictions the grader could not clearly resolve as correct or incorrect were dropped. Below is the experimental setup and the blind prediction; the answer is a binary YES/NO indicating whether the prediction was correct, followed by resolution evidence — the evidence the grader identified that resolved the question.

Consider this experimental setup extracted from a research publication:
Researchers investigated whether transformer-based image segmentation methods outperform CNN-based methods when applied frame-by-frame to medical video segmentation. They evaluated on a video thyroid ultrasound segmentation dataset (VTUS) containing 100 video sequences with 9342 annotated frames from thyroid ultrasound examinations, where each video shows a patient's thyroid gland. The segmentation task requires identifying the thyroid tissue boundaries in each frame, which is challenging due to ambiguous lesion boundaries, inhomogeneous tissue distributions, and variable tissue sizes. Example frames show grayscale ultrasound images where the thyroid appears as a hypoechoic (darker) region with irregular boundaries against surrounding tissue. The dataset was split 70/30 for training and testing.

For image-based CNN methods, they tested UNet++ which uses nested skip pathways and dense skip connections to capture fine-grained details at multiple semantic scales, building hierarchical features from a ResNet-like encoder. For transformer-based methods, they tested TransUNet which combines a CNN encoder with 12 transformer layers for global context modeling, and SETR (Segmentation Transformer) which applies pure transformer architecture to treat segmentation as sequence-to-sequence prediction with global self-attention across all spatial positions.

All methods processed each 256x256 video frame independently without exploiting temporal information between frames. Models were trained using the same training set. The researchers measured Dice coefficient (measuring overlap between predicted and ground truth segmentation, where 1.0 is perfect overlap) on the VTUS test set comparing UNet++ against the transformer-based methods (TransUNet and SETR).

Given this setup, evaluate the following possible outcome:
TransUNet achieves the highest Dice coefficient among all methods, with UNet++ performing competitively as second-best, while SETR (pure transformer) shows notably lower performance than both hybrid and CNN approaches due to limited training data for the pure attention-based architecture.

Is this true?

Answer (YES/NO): NO